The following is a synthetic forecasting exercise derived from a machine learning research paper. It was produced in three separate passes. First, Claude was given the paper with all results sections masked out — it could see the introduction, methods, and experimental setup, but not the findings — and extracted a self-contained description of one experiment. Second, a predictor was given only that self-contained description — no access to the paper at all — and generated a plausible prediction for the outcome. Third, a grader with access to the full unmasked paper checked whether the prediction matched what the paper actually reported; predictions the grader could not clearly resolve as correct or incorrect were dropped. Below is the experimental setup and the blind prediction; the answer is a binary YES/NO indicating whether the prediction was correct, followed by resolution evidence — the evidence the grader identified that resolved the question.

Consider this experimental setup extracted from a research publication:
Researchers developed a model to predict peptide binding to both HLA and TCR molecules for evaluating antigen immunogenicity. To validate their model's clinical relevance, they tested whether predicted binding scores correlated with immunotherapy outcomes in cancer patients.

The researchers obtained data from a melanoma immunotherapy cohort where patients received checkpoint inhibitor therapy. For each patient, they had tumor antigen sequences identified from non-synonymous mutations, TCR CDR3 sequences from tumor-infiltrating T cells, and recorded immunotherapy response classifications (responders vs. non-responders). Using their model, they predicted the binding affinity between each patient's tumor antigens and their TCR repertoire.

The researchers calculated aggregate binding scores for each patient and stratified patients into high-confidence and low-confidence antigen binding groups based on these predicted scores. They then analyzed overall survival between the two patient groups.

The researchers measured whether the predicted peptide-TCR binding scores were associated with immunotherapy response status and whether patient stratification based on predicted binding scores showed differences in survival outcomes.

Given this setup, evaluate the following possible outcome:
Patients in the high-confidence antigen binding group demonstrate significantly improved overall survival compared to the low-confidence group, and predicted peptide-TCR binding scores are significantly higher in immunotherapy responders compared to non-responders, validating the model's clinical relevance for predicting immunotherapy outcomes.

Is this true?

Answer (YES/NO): YES